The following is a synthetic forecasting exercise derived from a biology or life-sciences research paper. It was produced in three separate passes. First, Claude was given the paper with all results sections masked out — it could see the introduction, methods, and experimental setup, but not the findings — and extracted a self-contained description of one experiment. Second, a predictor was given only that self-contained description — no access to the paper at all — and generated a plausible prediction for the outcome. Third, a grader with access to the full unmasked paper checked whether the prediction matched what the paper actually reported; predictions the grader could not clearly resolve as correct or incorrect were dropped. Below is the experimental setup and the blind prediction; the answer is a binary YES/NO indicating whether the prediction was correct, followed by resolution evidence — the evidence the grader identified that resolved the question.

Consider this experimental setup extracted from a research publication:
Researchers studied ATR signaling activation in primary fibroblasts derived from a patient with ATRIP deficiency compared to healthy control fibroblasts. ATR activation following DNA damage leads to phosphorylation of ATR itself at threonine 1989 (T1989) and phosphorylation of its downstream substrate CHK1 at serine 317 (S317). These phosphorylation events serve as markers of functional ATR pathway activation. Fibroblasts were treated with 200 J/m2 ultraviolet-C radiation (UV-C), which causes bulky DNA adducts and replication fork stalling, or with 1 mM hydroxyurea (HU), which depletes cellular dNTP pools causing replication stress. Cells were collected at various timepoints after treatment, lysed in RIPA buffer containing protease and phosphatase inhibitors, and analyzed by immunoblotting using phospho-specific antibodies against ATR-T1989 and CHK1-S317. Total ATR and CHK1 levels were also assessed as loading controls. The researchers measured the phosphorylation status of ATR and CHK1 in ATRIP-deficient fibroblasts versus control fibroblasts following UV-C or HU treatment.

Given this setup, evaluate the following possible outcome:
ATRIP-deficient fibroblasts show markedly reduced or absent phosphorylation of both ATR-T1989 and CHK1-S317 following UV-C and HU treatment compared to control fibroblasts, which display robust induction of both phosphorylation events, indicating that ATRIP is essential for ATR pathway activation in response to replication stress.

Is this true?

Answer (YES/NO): NO